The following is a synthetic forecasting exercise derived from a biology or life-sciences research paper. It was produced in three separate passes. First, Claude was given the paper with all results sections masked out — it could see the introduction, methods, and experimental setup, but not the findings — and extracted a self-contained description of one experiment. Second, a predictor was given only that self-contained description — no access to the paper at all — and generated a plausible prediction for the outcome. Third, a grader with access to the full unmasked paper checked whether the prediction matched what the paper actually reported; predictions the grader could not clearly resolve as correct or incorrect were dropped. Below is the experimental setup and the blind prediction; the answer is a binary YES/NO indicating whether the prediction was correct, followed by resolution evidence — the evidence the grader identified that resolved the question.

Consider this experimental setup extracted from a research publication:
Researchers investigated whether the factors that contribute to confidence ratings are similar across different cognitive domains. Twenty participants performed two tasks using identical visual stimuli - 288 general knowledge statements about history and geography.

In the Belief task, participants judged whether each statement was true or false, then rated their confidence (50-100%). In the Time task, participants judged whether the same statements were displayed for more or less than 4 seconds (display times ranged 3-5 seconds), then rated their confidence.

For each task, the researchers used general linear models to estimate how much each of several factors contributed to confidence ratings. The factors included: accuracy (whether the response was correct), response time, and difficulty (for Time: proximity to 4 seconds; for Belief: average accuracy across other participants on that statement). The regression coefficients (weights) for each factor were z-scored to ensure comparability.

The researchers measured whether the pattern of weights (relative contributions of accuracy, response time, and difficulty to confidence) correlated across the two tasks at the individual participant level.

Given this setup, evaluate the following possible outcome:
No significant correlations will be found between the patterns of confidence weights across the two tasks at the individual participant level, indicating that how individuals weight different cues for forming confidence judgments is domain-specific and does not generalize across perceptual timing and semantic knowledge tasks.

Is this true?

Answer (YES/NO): NO